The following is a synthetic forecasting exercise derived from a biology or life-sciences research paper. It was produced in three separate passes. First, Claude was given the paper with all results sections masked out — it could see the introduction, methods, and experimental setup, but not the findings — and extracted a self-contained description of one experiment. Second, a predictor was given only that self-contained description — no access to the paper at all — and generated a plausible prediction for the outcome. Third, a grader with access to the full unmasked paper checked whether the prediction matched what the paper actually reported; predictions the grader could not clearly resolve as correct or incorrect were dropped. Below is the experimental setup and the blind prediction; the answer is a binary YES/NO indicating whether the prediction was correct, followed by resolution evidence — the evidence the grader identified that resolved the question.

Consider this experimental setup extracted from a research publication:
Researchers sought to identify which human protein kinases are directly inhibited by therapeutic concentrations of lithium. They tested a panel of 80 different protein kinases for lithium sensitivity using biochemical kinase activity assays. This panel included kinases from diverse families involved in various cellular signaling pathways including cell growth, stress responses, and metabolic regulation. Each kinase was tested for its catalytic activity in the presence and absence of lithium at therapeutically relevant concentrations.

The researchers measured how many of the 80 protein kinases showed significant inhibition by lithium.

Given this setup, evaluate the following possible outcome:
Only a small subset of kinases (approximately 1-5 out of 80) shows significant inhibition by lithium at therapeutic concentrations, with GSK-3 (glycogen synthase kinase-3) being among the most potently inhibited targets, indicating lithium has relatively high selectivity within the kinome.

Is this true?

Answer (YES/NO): NO